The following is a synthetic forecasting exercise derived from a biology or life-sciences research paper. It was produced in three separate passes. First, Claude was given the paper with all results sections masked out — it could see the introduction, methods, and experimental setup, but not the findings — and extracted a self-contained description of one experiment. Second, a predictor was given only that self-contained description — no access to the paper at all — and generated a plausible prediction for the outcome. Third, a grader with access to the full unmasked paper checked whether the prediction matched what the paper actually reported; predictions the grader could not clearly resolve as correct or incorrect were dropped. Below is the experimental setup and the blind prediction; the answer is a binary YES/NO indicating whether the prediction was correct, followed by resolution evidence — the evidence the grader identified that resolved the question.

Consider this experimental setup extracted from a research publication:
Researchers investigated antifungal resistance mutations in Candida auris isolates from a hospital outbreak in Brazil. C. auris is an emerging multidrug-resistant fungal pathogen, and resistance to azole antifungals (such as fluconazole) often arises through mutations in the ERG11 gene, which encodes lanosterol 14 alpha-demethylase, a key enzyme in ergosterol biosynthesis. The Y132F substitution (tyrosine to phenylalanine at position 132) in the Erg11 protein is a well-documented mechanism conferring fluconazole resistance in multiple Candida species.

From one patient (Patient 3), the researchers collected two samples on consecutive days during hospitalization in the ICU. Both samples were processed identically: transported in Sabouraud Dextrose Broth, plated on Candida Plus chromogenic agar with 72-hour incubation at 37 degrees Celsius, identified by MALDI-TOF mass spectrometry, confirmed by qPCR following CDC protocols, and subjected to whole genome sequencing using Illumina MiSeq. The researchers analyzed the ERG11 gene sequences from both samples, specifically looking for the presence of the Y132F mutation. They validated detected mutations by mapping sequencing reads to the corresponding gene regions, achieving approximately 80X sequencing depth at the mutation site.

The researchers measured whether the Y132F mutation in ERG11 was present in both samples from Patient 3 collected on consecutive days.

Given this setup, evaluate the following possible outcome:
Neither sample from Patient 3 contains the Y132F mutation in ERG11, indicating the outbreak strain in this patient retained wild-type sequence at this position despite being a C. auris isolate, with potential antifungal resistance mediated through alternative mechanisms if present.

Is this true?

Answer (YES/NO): NO